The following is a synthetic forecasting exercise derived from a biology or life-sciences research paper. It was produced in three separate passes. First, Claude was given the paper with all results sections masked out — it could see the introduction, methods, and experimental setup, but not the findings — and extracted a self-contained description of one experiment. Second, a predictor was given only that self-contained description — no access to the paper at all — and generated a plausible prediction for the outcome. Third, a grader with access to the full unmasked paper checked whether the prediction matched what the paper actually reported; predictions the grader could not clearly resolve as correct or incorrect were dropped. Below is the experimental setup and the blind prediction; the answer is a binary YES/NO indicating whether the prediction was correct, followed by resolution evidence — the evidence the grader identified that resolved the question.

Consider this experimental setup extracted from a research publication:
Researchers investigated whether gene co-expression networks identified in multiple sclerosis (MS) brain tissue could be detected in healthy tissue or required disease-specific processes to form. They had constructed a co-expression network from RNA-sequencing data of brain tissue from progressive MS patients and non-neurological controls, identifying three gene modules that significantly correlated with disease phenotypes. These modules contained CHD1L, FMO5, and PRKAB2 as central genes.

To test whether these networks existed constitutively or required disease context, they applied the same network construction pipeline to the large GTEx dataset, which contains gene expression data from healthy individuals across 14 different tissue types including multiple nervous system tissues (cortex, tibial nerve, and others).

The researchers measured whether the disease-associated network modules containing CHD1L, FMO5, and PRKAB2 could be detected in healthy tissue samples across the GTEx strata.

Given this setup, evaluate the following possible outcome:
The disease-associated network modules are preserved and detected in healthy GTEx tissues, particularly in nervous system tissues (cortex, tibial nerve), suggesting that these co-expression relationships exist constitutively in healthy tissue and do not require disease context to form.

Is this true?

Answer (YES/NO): NO